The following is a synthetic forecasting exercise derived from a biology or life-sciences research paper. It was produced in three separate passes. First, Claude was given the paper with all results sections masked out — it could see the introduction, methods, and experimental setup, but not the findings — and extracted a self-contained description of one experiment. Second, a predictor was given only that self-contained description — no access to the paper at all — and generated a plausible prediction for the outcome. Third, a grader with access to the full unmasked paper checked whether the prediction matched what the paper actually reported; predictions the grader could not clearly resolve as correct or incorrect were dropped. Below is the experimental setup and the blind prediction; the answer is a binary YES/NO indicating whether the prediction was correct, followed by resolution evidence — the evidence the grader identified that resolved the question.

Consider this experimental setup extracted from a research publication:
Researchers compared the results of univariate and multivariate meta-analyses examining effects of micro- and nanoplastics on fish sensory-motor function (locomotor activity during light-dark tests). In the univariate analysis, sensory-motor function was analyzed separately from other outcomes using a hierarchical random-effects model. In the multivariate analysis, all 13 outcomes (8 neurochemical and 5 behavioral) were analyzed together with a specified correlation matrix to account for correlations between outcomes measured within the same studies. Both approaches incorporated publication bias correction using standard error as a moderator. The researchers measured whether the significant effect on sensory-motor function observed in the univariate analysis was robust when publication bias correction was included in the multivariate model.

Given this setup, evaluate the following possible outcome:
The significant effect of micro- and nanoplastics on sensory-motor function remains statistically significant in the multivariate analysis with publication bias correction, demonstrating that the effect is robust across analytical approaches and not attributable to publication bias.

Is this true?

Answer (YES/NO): NO